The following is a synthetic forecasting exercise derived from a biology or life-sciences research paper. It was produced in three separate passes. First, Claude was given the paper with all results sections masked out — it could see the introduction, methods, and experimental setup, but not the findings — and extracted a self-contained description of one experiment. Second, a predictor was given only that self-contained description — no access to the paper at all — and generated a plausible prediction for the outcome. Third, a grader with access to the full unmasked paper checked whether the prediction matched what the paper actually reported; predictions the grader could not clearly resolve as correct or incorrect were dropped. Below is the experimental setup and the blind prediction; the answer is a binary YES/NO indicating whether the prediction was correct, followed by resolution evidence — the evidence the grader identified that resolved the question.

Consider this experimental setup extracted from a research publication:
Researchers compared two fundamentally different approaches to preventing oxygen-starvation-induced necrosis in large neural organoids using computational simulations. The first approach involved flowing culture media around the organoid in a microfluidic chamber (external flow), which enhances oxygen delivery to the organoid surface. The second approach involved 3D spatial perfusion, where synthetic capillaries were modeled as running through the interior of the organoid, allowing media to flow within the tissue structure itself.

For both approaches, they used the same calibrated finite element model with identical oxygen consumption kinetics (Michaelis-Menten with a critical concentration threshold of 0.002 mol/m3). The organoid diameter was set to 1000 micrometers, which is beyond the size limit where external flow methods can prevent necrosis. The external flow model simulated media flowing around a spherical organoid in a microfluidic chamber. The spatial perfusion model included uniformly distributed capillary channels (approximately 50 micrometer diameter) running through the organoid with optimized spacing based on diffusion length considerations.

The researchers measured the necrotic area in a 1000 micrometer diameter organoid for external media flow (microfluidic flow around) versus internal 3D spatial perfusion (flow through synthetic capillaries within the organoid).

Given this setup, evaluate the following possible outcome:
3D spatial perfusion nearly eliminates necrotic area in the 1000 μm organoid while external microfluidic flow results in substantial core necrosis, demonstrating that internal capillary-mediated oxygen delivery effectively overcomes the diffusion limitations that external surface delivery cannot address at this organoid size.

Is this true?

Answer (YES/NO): NO